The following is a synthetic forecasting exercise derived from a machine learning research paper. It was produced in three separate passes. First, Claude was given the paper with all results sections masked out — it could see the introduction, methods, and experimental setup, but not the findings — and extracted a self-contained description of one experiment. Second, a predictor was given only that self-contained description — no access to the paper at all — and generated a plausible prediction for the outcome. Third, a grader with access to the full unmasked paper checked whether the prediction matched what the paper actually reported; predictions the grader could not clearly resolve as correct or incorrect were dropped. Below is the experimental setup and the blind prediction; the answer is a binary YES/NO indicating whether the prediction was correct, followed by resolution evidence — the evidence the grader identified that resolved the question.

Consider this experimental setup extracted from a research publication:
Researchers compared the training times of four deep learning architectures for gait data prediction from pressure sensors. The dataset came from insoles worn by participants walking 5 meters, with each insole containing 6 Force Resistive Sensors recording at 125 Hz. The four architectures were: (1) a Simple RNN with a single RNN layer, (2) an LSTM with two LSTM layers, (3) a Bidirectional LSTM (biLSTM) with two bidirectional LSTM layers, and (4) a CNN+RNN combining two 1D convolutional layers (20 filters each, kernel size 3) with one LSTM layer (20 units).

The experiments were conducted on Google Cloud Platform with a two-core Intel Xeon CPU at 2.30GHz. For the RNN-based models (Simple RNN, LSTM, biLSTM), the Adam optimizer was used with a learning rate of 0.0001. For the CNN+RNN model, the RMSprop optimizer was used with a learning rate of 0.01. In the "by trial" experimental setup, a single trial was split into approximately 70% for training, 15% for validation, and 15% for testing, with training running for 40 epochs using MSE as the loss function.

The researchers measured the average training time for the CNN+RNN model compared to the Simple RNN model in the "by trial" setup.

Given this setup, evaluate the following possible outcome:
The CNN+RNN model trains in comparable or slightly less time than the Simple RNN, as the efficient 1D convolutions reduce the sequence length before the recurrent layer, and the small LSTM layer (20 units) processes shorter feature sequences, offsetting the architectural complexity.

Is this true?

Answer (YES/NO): NO